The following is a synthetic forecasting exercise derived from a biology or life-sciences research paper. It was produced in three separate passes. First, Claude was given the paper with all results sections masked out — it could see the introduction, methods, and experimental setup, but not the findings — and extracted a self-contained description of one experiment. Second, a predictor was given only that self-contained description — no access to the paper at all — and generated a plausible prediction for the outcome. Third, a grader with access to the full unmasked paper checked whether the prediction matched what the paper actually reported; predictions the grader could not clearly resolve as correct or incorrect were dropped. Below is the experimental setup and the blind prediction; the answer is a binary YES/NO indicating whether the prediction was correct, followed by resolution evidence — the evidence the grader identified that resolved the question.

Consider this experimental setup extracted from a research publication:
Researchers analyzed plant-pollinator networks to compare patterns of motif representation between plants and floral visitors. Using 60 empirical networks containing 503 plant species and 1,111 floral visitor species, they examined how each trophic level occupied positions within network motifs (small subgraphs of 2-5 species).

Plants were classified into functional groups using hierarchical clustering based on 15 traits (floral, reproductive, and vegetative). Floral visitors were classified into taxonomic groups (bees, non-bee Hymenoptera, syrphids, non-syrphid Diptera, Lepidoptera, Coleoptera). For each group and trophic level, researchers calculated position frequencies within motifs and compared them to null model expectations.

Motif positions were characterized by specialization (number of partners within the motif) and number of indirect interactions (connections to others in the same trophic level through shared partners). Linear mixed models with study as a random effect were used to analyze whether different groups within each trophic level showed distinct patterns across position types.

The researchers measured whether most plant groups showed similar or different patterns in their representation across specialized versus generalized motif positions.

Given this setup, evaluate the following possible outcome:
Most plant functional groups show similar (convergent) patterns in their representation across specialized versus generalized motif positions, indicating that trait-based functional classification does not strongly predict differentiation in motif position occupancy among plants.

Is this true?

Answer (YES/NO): YES